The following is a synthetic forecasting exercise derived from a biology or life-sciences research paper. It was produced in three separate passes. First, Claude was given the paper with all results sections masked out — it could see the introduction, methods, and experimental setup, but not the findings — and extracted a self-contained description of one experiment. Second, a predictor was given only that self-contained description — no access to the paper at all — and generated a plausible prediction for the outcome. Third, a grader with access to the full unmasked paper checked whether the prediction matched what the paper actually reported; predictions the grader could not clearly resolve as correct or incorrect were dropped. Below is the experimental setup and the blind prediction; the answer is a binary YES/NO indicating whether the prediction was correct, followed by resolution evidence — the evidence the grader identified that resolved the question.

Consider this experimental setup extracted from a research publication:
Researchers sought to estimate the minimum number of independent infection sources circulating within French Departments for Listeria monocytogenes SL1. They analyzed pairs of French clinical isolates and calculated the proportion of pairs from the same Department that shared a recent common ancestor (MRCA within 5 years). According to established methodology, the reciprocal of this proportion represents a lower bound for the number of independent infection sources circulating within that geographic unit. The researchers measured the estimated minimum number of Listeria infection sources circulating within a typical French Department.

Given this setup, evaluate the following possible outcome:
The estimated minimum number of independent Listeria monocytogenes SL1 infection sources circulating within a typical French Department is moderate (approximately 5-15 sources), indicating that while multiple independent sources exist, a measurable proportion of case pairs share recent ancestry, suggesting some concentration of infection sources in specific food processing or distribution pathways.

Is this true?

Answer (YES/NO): NO